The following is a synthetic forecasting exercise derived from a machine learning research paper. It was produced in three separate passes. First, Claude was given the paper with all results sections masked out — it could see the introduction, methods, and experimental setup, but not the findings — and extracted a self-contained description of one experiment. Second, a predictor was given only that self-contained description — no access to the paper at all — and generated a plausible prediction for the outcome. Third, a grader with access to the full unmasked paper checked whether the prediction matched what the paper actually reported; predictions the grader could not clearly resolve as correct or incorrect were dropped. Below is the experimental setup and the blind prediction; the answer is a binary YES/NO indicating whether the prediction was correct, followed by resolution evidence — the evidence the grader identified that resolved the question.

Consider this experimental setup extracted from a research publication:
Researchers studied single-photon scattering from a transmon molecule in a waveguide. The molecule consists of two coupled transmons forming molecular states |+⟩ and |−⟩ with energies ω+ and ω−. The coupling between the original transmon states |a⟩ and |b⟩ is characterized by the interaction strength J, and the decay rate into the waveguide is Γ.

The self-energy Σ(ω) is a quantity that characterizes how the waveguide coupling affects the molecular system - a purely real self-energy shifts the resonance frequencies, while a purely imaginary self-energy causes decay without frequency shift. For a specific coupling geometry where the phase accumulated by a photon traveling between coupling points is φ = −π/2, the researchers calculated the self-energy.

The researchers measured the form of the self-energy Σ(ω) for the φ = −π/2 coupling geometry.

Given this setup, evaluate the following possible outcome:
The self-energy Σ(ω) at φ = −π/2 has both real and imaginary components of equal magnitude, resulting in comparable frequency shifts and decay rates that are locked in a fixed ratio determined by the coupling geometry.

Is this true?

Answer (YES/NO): NO